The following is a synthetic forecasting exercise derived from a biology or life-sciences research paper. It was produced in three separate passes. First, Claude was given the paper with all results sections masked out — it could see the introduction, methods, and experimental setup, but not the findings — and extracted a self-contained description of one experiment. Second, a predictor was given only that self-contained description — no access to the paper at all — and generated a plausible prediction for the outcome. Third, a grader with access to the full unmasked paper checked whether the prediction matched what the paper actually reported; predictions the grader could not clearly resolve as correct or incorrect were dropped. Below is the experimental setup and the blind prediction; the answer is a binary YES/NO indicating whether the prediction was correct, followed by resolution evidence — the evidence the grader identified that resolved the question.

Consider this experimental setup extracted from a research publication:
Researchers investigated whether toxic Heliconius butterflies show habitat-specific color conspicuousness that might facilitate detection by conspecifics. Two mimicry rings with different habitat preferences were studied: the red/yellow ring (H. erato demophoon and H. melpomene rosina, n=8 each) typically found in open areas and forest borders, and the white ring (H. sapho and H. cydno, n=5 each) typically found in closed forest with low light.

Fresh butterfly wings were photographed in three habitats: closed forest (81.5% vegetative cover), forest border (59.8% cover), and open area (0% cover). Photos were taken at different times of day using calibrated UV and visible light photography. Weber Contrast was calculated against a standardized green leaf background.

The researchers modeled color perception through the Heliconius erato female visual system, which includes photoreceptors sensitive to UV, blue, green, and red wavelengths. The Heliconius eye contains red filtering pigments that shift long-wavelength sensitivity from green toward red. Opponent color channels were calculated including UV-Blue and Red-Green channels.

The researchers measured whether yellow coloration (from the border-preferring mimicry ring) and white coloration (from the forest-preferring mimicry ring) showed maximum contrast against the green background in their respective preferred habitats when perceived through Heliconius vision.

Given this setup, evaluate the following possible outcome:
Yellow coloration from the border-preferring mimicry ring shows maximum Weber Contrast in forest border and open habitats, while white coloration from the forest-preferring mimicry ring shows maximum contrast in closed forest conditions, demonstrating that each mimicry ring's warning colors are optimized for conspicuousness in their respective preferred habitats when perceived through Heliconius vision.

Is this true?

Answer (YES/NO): NO